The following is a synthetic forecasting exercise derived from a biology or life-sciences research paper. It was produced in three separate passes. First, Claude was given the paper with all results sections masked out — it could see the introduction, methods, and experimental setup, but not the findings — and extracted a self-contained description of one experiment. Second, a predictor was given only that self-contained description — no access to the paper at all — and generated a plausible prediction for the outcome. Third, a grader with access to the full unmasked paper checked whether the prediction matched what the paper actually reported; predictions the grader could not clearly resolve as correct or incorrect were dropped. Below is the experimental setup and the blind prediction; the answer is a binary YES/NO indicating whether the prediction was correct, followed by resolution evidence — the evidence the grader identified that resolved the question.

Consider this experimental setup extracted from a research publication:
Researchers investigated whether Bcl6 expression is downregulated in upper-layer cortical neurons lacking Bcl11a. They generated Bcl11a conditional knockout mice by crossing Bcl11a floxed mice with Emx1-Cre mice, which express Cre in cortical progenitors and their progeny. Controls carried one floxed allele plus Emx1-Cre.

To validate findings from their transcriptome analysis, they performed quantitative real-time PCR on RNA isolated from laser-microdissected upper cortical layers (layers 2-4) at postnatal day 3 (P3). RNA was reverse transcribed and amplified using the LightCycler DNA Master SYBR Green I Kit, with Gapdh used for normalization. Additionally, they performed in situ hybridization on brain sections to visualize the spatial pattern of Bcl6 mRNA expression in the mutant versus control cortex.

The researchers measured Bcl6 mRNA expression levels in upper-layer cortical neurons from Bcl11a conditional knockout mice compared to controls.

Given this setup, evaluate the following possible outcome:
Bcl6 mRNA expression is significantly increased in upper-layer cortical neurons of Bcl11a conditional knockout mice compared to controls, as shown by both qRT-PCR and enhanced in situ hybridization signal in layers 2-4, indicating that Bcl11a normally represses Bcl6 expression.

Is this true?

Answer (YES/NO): NO